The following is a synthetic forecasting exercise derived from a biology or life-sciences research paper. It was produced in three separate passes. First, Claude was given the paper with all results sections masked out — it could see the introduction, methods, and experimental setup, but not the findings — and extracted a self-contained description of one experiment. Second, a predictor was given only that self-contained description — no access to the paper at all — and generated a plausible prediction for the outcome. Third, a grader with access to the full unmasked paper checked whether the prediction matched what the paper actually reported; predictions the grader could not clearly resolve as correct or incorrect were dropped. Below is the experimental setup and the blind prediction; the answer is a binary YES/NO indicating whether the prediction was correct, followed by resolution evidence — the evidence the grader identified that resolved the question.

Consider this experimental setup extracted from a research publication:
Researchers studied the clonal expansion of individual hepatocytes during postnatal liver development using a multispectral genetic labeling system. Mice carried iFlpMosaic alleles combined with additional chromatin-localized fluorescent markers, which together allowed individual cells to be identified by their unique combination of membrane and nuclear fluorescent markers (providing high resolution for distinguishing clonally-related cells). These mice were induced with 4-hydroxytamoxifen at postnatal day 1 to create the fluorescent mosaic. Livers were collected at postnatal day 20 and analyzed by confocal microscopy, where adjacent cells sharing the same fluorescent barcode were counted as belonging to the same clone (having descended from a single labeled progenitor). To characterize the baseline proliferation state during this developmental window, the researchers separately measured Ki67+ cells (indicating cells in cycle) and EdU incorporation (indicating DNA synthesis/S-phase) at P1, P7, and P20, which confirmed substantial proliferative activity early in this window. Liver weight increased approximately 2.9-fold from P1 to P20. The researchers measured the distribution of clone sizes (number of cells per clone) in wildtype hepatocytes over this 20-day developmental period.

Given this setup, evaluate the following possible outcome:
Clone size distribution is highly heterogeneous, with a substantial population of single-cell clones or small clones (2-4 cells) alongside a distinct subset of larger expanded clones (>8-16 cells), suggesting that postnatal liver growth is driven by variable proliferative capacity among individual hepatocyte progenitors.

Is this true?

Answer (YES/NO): NO